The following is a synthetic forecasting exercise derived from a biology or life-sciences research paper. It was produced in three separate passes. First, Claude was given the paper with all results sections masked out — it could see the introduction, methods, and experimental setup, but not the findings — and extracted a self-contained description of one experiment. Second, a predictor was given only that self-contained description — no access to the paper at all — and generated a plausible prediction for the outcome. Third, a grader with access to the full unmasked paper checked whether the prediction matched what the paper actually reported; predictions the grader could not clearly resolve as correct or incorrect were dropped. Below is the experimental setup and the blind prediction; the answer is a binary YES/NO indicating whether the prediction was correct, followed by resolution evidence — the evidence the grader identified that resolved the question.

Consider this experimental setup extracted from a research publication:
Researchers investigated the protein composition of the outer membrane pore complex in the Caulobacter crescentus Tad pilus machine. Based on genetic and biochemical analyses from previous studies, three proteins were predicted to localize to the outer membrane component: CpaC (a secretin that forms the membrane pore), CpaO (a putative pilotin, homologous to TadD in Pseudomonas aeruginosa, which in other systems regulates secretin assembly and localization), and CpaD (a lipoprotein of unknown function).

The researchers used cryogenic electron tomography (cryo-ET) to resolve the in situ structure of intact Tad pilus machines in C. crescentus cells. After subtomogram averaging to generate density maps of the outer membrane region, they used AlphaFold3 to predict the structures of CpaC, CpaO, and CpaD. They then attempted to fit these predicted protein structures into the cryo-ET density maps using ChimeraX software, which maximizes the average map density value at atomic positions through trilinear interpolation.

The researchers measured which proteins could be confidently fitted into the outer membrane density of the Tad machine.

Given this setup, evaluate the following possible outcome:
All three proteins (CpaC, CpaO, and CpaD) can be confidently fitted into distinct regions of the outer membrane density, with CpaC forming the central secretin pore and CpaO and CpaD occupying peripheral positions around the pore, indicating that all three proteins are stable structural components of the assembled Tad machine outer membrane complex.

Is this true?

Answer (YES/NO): NO